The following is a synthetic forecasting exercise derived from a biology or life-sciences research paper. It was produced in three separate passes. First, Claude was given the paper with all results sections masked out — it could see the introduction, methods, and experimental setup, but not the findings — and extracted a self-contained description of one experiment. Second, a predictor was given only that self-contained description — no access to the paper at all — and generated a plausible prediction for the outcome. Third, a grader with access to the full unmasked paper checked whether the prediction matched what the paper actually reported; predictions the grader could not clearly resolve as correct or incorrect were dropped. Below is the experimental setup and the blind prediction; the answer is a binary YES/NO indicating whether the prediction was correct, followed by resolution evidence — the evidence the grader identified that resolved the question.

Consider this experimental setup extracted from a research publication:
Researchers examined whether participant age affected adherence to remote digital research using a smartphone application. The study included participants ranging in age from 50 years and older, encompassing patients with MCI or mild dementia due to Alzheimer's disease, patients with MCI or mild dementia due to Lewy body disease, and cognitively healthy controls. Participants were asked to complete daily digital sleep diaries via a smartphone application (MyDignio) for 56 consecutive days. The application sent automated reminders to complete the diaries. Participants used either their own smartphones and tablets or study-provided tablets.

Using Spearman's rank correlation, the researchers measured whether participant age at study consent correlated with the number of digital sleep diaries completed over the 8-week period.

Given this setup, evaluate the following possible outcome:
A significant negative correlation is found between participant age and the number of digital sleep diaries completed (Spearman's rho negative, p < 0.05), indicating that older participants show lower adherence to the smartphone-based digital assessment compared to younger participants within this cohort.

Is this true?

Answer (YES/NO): NO